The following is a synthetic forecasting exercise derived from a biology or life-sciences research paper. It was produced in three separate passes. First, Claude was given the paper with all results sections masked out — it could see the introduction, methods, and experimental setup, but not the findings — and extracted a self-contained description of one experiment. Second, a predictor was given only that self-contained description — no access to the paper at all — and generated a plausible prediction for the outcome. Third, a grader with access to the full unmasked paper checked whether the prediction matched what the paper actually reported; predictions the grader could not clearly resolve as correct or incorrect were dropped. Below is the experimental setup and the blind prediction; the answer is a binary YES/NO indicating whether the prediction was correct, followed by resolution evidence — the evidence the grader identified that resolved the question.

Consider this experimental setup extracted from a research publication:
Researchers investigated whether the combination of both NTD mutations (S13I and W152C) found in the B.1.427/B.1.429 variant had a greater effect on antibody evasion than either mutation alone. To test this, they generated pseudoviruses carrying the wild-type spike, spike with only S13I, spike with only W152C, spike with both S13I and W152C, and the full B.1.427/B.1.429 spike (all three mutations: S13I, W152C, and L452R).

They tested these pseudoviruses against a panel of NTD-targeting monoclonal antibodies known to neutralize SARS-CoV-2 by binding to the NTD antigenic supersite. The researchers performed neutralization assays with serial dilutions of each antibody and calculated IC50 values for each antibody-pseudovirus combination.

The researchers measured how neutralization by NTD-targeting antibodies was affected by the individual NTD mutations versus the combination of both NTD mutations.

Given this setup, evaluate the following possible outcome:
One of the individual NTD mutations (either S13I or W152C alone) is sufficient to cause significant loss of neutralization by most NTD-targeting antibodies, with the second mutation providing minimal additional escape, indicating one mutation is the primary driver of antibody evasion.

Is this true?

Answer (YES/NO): NO